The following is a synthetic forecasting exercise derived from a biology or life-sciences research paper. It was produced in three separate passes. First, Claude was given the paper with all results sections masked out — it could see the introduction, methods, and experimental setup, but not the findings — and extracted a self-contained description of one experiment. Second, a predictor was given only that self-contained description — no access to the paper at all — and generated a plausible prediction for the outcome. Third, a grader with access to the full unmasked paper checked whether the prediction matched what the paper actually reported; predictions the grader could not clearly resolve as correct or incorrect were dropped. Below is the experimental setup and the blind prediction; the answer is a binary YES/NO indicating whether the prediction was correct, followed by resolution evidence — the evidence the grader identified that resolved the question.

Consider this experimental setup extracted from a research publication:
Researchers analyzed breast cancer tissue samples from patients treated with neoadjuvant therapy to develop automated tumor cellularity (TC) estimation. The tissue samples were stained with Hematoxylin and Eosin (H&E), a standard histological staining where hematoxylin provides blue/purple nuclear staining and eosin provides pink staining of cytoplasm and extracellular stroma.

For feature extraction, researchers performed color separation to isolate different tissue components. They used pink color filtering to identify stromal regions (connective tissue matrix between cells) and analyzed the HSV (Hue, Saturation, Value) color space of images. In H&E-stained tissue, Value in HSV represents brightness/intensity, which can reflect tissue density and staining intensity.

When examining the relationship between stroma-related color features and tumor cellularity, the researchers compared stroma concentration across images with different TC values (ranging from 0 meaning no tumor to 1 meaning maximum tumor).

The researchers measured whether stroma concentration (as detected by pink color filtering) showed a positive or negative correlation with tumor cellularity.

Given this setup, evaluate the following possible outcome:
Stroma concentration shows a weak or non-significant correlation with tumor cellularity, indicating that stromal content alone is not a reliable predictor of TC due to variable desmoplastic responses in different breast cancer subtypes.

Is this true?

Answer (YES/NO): NO